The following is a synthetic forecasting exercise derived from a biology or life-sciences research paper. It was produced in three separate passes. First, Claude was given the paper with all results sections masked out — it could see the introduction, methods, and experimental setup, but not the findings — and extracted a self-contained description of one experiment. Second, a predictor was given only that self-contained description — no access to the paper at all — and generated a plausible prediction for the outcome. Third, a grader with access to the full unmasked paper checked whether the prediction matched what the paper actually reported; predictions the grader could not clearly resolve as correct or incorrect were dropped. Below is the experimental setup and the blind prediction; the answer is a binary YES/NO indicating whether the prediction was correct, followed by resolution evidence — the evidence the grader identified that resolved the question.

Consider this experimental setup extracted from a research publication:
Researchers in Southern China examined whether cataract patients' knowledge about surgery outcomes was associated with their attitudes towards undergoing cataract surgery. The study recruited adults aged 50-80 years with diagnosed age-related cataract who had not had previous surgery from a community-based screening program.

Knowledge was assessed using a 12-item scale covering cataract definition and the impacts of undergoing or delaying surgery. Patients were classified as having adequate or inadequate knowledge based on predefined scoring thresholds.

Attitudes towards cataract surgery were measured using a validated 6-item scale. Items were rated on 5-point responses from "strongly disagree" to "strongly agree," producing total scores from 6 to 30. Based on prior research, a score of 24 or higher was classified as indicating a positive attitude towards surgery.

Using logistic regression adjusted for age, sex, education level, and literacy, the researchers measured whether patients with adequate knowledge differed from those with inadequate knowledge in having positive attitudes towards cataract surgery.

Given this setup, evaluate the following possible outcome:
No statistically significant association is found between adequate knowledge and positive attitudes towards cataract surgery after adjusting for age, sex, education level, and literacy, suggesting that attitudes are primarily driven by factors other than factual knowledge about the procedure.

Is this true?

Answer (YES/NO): NO